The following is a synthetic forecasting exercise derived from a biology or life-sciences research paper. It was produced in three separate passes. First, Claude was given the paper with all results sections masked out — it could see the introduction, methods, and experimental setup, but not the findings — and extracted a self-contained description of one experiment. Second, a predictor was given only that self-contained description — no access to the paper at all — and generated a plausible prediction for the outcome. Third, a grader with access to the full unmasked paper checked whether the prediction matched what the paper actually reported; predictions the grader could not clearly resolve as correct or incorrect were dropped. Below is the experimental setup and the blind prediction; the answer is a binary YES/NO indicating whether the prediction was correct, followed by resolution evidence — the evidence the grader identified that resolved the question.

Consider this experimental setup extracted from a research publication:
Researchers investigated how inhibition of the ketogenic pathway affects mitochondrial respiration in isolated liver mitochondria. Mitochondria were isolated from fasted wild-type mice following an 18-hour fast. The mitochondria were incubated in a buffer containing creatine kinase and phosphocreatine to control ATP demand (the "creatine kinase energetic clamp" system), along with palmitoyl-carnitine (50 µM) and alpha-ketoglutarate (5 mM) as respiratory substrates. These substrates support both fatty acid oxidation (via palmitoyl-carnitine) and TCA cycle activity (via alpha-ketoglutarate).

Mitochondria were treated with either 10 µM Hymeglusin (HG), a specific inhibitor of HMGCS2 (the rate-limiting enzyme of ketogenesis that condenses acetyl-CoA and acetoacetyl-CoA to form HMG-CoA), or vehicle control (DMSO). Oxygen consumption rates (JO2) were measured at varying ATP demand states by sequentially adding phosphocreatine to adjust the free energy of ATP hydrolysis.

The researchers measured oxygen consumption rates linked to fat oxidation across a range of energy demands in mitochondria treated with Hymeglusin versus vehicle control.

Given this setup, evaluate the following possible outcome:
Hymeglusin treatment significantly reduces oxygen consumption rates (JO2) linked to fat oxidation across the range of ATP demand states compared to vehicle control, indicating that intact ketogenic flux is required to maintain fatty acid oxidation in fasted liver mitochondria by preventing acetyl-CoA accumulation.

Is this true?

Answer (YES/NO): YES